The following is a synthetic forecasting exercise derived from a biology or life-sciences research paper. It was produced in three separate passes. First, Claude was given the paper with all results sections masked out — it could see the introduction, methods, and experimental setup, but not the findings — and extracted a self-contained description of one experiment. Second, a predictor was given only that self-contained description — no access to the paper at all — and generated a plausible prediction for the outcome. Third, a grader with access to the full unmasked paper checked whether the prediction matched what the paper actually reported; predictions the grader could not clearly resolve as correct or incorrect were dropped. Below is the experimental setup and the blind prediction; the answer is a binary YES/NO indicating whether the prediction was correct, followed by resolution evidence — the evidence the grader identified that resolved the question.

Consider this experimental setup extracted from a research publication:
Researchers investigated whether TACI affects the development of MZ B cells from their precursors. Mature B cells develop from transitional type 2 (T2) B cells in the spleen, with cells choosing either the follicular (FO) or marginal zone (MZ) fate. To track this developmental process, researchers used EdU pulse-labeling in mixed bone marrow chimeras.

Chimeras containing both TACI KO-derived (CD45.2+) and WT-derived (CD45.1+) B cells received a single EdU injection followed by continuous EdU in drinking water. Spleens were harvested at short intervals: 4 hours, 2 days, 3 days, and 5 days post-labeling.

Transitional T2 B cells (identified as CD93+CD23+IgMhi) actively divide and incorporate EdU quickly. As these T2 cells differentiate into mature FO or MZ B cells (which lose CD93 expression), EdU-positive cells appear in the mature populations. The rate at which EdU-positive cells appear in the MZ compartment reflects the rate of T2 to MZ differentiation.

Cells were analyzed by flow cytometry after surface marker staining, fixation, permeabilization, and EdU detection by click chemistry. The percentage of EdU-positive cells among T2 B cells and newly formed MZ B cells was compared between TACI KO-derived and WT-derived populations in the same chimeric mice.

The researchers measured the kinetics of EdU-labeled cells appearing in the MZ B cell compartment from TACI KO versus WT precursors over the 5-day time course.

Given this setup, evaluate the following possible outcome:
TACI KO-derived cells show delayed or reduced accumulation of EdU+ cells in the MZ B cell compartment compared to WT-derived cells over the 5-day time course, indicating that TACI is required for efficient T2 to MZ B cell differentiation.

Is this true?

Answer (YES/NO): NO